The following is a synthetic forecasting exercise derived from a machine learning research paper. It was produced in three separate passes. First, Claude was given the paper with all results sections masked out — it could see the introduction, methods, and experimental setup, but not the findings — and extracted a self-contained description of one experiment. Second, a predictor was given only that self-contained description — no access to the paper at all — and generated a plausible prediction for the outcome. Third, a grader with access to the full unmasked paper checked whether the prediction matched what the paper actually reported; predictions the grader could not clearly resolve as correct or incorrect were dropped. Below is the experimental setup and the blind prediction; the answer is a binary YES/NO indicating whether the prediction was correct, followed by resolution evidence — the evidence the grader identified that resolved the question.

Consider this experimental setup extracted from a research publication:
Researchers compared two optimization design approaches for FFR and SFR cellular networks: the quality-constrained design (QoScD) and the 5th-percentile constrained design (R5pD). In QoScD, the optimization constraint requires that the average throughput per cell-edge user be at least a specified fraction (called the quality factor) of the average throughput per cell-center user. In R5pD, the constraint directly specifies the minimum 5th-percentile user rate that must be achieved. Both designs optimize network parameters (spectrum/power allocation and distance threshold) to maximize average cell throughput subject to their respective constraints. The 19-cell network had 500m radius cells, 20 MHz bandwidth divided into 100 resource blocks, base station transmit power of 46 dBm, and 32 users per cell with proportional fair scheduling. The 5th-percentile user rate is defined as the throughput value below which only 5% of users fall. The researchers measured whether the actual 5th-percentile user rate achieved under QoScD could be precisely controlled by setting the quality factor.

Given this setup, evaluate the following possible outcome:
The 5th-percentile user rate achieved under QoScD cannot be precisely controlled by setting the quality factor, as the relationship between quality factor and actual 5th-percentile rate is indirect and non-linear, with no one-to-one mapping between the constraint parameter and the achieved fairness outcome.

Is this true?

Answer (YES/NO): YES